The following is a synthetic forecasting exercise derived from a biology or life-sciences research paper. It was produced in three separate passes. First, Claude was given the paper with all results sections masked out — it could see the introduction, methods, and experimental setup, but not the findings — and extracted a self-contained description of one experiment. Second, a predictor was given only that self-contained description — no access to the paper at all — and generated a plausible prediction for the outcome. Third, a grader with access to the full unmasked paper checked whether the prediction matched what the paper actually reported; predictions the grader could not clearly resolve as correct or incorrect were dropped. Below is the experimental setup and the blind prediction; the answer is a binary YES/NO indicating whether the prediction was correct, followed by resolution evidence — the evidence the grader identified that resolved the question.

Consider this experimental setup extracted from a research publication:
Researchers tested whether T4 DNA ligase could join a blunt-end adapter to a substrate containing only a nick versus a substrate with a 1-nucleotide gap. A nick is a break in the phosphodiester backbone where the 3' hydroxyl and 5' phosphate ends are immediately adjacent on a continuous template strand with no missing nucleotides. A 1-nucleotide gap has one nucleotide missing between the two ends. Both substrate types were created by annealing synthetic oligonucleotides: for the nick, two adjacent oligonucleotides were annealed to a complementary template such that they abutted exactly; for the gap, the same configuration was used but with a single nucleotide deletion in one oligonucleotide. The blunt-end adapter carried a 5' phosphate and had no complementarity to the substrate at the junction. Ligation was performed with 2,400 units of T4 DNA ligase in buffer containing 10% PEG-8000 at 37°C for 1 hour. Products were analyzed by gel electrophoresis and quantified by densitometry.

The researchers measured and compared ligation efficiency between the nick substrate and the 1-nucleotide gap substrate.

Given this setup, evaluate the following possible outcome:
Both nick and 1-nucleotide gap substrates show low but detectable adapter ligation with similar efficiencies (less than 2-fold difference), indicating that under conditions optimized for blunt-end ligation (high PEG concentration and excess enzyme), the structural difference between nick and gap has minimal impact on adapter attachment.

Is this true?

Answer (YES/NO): NO